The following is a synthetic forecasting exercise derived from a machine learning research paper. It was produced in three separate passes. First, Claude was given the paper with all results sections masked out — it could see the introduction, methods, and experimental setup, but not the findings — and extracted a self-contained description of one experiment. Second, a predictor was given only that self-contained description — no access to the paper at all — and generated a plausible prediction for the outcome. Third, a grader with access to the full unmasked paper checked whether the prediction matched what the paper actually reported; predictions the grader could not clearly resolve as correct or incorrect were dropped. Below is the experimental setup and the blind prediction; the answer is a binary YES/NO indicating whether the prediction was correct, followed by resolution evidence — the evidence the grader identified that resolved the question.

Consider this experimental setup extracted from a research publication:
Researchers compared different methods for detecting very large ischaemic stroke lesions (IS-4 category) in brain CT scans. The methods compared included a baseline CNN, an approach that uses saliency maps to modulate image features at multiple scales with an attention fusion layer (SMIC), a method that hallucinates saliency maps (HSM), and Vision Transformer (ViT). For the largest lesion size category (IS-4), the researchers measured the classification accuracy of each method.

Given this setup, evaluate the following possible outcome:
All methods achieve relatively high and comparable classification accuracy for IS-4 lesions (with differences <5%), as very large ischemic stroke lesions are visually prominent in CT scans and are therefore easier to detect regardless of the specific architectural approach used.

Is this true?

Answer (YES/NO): NO